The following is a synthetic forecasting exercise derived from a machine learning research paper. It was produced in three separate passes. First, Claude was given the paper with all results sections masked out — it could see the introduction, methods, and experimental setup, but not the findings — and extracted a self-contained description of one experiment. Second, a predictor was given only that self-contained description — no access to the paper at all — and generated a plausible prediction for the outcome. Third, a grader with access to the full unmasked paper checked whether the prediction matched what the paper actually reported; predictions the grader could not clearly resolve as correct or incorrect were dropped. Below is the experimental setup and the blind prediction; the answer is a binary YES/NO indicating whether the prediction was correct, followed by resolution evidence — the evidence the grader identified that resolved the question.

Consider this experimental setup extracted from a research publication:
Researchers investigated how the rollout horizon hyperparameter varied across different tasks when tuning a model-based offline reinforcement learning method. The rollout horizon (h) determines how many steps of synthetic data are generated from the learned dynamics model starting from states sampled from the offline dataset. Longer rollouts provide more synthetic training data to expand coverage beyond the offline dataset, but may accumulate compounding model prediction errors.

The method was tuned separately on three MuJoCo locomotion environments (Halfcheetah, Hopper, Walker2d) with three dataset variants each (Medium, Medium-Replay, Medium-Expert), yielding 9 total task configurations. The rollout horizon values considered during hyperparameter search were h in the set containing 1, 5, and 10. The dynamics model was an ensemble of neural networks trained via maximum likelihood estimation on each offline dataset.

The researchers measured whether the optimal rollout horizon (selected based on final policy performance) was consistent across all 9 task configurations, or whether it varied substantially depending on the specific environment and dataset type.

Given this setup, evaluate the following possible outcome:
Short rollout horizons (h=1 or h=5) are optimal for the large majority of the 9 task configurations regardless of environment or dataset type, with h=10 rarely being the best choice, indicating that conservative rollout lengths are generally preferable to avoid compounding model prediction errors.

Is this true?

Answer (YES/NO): YES